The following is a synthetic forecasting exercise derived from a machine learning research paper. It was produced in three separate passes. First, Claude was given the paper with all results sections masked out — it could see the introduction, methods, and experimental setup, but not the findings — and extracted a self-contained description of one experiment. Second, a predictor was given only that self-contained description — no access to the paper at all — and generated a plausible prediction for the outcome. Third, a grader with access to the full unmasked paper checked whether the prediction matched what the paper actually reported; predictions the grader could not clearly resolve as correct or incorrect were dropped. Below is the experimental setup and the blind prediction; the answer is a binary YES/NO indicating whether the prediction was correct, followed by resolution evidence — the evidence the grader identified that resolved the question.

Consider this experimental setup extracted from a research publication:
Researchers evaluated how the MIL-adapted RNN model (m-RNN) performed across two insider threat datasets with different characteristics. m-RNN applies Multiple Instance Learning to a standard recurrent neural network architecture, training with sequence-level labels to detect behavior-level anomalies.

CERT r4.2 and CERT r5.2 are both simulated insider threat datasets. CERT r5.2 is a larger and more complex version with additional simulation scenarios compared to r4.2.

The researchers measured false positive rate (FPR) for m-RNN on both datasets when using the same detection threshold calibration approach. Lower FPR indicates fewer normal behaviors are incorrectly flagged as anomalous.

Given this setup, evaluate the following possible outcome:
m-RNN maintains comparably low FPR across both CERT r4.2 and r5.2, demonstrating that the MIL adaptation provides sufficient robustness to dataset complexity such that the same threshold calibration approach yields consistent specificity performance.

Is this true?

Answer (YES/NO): NO